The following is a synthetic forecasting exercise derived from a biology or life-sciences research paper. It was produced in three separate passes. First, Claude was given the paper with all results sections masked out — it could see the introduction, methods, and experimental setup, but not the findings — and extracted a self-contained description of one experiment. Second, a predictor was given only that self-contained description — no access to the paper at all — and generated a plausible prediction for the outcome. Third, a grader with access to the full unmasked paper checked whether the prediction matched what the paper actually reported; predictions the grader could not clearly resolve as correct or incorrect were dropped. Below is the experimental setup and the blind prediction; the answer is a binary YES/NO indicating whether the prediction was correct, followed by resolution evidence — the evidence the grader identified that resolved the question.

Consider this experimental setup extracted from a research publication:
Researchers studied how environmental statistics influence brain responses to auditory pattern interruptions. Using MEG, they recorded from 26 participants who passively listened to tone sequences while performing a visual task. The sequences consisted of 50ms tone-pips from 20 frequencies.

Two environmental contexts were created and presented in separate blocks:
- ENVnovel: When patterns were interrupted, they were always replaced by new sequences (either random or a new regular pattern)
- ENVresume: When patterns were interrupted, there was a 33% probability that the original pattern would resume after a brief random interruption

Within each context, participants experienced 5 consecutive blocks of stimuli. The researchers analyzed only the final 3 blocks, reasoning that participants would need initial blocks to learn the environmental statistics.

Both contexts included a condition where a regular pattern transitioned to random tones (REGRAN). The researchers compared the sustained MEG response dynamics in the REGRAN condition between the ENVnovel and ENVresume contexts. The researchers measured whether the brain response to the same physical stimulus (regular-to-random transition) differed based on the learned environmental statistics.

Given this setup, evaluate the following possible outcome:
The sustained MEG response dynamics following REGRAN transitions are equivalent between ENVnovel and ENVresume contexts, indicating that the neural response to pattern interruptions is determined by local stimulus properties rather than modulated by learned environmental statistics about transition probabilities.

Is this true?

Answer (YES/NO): YES